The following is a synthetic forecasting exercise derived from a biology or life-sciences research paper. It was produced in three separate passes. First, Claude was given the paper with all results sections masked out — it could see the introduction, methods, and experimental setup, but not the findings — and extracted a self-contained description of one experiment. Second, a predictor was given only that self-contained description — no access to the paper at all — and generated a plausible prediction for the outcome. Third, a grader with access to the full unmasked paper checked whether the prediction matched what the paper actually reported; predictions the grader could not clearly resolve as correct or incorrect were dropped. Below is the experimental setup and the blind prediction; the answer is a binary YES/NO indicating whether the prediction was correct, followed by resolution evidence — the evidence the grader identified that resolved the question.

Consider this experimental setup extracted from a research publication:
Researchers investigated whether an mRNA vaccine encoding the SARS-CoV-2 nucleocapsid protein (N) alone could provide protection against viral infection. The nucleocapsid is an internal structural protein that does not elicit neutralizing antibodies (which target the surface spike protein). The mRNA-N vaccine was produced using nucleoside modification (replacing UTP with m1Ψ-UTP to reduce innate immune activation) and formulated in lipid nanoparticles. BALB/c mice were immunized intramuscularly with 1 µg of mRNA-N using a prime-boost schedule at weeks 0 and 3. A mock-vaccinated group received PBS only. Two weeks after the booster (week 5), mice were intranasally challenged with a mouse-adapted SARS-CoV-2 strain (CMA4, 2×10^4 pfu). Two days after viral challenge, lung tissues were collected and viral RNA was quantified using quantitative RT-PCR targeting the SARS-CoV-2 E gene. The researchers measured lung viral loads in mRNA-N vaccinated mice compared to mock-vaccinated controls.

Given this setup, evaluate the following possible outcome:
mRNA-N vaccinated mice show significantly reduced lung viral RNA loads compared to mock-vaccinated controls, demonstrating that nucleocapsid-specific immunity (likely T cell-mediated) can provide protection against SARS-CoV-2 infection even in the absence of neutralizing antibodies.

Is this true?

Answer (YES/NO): YES